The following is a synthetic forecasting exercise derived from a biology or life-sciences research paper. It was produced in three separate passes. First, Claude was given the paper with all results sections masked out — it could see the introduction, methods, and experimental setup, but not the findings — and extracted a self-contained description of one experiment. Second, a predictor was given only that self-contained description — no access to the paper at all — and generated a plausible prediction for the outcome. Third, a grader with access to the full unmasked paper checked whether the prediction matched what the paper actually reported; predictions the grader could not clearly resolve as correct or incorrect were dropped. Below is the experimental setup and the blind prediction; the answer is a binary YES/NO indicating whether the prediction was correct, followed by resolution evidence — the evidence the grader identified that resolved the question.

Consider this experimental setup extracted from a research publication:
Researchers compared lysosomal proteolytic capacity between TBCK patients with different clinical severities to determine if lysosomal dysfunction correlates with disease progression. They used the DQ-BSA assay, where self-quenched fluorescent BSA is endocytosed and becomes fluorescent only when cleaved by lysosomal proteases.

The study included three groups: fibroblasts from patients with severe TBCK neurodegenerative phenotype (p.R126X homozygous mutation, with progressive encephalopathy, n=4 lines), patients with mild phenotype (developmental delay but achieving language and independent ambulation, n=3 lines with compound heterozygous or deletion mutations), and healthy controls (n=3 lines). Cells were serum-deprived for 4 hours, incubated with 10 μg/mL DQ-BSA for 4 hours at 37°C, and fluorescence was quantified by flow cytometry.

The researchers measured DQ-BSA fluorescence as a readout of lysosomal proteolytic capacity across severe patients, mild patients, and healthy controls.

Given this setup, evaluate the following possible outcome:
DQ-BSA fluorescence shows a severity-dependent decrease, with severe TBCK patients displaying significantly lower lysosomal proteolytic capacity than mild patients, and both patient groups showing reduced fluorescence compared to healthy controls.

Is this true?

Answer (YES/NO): NO